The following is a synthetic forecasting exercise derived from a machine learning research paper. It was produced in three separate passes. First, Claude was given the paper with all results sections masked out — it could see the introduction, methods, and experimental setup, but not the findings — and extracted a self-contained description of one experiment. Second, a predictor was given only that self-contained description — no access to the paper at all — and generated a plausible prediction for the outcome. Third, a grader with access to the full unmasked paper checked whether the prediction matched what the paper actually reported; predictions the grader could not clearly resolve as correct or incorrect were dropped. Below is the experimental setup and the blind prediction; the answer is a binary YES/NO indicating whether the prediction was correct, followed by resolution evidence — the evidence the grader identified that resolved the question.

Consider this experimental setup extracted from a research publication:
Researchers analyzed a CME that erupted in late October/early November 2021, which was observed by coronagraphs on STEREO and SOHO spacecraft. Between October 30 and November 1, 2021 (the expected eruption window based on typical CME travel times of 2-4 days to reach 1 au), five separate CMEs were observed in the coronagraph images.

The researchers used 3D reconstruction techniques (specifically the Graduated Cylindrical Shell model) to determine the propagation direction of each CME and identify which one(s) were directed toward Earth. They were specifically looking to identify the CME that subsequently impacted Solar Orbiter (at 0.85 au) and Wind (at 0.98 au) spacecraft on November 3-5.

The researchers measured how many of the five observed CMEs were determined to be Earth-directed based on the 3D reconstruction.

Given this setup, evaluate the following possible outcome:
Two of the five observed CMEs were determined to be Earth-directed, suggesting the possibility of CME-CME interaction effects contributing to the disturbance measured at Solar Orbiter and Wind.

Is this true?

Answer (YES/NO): NO